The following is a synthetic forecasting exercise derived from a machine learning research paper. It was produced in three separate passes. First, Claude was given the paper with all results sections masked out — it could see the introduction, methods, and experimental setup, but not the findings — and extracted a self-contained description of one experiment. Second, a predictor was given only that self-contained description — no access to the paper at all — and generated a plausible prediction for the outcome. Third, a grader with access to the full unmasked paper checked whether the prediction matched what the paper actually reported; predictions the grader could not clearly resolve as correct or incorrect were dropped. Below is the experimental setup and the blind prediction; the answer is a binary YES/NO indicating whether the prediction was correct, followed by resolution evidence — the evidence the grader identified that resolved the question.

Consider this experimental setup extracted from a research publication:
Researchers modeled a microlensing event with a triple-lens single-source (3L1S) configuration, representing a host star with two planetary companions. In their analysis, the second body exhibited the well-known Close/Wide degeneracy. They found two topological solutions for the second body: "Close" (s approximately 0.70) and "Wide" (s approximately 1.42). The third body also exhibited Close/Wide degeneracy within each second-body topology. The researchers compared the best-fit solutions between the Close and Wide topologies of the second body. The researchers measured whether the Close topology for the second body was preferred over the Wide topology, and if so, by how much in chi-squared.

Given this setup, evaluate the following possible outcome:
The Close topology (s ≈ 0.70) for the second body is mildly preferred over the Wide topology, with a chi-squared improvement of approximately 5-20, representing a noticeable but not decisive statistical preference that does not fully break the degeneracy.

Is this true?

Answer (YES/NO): NO